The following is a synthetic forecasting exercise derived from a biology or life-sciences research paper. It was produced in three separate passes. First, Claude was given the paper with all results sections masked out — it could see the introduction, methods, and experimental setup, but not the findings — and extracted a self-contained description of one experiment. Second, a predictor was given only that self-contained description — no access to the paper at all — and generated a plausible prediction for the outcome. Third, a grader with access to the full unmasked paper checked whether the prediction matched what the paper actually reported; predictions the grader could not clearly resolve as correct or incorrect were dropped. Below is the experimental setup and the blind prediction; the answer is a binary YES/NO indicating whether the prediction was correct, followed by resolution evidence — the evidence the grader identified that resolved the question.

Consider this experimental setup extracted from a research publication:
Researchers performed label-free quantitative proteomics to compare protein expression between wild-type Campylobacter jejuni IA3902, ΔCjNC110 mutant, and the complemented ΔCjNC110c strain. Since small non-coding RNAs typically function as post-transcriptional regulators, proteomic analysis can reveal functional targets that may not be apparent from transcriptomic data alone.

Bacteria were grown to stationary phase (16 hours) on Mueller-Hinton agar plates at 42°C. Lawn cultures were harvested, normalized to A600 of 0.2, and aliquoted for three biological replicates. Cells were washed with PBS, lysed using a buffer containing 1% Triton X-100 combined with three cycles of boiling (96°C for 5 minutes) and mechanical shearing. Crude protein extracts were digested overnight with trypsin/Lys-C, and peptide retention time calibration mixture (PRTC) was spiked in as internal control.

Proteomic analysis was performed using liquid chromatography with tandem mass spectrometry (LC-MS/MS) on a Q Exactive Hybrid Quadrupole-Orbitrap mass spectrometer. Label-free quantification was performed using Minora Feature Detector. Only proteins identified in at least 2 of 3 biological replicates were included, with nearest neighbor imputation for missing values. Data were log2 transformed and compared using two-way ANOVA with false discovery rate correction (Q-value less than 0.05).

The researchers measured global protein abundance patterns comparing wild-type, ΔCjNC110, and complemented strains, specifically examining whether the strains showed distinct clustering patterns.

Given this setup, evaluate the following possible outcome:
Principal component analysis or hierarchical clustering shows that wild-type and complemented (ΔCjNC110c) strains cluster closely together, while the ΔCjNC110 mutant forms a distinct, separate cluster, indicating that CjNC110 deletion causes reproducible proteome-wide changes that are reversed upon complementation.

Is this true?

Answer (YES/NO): NO